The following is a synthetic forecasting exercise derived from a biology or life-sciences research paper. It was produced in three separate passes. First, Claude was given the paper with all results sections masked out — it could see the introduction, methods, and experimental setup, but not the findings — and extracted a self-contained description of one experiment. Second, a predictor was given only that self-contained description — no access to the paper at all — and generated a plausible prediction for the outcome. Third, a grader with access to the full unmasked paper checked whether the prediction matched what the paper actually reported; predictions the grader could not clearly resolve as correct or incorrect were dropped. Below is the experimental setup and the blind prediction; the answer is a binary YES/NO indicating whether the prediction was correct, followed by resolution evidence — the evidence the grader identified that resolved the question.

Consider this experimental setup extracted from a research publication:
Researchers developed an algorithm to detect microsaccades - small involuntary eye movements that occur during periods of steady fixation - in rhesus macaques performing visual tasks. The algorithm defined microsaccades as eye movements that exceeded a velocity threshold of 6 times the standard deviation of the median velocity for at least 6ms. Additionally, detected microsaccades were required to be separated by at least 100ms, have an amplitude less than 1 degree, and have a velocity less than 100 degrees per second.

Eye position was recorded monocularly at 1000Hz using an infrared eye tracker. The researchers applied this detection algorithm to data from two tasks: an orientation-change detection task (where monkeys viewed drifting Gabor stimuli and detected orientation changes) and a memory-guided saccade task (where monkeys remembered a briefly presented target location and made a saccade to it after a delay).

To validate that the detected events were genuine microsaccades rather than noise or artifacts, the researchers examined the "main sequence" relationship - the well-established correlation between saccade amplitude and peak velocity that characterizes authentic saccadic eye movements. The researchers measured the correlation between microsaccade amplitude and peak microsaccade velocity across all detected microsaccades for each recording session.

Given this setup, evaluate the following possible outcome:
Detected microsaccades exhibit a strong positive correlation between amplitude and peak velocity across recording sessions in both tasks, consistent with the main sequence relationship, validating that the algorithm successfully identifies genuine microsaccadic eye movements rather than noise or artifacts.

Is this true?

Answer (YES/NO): YES